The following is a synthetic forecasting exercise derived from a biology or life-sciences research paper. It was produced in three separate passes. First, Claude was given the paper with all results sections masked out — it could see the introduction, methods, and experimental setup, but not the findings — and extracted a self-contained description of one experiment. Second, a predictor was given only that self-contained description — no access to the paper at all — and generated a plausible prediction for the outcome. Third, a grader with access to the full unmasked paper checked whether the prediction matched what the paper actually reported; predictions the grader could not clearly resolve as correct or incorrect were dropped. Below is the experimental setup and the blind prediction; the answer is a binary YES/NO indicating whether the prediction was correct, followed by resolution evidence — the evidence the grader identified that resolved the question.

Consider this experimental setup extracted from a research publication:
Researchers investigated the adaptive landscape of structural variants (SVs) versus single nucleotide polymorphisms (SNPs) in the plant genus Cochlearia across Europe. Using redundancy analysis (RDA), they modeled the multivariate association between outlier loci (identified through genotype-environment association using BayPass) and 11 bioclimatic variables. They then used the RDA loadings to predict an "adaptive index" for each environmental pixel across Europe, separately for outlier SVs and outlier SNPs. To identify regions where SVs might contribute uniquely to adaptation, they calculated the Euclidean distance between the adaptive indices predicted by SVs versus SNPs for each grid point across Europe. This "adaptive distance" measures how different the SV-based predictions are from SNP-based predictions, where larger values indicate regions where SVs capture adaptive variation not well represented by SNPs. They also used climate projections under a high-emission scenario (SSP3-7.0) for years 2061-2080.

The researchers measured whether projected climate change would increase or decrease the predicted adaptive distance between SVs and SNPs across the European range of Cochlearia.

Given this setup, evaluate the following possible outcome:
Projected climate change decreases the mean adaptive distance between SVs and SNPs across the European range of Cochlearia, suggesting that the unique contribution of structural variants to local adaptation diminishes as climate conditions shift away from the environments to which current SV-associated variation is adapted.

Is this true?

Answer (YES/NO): NO